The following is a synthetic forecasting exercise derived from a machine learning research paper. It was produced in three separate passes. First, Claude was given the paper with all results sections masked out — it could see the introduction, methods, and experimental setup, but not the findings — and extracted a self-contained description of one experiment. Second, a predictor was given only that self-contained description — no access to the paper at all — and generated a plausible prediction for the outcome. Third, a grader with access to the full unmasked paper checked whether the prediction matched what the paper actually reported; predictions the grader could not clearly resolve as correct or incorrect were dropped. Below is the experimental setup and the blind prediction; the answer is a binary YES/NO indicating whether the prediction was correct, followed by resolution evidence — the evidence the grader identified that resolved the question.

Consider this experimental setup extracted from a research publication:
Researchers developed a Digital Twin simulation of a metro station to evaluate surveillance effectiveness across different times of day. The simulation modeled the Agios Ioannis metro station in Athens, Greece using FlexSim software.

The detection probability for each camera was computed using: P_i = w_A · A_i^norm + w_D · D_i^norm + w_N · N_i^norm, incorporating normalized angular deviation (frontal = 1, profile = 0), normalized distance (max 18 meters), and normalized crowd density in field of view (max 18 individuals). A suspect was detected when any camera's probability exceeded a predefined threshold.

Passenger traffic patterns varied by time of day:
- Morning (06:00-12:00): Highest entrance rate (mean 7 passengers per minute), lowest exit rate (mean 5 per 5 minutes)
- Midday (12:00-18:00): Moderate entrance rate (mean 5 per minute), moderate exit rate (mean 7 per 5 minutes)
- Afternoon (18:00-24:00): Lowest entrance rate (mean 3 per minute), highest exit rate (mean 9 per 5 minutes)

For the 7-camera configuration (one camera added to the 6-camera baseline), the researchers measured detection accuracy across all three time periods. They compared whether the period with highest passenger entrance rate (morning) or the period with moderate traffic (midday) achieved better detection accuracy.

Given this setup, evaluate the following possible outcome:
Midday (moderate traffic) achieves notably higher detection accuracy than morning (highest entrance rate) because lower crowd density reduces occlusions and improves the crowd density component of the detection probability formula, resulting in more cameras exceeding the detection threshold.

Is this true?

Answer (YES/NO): YES